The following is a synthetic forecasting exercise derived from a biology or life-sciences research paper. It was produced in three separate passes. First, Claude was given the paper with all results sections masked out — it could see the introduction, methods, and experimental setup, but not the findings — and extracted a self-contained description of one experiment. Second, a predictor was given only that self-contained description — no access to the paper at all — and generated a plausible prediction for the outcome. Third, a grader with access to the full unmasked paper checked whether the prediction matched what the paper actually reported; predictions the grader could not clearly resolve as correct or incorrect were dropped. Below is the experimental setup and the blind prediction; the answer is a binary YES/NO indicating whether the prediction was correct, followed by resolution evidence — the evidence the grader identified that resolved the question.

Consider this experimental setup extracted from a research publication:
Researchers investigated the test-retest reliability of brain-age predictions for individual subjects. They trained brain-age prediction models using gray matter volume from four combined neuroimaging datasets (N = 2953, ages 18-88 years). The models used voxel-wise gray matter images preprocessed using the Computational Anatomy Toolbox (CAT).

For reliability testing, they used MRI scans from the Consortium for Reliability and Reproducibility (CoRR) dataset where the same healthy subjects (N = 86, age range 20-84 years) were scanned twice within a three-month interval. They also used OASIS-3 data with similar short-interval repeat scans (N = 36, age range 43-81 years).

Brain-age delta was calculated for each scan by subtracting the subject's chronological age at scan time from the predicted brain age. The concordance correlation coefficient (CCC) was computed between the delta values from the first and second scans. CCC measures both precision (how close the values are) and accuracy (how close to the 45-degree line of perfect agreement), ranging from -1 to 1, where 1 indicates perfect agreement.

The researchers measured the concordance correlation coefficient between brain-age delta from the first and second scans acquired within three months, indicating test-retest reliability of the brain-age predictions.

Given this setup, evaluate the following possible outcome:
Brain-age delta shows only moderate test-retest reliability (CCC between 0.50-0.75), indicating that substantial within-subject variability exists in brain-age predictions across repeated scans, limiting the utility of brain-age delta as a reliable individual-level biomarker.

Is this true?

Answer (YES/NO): NO